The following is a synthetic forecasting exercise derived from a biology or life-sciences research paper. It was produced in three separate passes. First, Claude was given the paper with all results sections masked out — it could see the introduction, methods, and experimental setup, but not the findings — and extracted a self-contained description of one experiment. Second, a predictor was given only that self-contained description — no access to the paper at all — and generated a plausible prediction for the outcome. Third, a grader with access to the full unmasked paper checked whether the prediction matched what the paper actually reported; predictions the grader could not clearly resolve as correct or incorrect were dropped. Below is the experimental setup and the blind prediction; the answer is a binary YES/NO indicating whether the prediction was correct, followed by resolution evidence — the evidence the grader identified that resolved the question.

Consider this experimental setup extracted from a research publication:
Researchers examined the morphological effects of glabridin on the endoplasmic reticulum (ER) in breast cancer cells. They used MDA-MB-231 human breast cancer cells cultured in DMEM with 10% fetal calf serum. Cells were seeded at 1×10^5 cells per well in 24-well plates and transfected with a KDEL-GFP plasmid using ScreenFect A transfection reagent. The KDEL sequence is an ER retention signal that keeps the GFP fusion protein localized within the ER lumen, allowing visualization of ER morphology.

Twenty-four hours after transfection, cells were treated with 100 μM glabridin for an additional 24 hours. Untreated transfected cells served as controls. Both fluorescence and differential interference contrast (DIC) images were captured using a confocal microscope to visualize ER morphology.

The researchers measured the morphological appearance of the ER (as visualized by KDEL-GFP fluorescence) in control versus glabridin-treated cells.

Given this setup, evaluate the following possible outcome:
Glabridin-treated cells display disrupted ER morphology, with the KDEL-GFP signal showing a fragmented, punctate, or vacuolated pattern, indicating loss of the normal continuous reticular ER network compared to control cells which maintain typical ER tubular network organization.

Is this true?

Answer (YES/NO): YES